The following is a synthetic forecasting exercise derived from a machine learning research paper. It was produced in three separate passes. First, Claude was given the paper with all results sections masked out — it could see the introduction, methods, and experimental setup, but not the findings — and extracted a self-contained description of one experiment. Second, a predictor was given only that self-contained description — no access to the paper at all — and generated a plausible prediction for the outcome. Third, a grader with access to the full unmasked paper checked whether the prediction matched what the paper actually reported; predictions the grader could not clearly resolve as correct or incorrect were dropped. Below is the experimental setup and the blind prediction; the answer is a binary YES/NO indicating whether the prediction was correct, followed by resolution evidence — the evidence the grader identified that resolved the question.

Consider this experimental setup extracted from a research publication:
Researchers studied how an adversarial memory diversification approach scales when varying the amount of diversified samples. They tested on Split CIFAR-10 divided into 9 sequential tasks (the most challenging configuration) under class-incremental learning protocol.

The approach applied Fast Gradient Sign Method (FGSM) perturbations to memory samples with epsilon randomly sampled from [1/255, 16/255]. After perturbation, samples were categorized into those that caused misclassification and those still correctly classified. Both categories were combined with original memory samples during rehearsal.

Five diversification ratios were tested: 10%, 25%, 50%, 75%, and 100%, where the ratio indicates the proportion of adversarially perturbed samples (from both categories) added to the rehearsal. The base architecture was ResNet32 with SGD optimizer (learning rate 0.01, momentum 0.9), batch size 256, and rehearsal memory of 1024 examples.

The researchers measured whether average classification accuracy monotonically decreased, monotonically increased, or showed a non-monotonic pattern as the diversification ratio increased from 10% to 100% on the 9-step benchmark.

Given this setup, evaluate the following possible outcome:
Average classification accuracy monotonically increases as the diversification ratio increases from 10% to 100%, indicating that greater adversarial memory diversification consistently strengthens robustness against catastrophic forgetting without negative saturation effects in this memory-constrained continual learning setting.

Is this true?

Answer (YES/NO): NO